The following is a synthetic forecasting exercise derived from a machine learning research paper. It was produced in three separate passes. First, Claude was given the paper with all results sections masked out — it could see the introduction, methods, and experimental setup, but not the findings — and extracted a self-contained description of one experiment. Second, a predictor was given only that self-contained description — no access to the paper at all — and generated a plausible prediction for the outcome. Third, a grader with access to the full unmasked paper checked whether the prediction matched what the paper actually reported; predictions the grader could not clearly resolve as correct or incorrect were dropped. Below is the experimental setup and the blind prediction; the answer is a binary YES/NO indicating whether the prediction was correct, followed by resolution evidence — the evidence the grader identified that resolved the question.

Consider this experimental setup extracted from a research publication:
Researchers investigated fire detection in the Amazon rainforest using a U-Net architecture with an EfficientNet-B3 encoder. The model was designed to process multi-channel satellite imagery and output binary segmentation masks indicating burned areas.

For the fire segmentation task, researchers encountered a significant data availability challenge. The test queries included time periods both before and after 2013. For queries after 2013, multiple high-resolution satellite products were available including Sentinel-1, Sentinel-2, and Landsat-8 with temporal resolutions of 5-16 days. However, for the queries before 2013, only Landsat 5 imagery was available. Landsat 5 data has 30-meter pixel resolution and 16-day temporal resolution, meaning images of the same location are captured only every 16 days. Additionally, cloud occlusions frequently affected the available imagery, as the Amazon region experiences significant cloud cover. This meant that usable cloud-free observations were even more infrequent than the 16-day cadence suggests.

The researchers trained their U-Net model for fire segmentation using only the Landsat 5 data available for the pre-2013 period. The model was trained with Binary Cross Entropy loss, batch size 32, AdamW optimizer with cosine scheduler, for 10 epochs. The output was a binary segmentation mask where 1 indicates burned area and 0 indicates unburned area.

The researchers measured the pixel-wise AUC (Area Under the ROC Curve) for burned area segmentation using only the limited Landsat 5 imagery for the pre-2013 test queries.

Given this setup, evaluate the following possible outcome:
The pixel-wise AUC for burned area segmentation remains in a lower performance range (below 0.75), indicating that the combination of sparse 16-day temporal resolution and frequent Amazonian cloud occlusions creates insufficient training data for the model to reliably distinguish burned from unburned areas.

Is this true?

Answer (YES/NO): NO